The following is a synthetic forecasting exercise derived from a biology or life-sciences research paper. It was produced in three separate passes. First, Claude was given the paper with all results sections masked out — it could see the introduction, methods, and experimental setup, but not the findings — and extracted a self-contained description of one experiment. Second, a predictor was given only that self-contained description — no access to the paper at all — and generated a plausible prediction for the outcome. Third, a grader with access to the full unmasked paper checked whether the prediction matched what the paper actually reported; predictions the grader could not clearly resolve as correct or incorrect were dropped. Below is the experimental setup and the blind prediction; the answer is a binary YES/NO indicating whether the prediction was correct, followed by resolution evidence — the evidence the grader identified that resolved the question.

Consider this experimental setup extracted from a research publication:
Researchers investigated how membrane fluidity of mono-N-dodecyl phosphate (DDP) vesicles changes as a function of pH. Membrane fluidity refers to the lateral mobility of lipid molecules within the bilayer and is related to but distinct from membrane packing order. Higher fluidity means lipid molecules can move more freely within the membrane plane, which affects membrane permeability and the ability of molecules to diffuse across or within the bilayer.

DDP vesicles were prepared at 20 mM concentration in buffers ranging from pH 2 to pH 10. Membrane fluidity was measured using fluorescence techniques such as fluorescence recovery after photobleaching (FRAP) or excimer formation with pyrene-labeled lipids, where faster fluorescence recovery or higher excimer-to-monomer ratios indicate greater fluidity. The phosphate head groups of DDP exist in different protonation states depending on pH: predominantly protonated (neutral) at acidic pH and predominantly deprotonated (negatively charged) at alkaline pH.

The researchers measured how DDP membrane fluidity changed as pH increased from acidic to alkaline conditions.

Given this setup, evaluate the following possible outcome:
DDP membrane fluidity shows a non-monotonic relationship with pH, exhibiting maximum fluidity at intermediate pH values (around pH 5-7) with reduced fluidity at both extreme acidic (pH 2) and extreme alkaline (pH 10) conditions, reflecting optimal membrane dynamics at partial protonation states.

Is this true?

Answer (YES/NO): NO